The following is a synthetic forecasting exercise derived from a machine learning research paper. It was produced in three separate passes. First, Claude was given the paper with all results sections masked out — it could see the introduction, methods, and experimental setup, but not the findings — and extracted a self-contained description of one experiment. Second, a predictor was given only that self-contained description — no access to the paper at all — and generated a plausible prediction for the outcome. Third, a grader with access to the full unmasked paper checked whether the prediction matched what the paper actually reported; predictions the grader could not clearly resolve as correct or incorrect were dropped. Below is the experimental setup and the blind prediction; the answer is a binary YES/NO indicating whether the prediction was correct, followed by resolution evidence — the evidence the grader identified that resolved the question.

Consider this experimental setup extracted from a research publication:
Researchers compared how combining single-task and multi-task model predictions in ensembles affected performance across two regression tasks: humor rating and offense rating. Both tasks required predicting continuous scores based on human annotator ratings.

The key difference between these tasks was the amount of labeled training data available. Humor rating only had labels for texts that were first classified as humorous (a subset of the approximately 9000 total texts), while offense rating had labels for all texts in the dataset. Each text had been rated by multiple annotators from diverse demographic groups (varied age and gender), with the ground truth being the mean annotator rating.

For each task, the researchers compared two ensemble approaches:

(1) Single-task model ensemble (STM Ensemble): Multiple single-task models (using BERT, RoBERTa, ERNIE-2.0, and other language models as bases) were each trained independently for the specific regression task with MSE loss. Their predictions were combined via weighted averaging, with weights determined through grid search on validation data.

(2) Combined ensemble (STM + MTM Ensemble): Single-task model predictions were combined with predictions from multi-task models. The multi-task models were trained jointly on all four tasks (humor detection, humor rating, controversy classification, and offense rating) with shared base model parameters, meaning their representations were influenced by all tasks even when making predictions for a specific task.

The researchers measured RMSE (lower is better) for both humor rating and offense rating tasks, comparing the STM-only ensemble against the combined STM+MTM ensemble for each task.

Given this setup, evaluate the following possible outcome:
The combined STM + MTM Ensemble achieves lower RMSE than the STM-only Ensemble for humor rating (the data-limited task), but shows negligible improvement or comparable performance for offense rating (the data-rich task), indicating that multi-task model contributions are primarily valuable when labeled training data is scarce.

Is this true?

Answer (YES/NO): NO